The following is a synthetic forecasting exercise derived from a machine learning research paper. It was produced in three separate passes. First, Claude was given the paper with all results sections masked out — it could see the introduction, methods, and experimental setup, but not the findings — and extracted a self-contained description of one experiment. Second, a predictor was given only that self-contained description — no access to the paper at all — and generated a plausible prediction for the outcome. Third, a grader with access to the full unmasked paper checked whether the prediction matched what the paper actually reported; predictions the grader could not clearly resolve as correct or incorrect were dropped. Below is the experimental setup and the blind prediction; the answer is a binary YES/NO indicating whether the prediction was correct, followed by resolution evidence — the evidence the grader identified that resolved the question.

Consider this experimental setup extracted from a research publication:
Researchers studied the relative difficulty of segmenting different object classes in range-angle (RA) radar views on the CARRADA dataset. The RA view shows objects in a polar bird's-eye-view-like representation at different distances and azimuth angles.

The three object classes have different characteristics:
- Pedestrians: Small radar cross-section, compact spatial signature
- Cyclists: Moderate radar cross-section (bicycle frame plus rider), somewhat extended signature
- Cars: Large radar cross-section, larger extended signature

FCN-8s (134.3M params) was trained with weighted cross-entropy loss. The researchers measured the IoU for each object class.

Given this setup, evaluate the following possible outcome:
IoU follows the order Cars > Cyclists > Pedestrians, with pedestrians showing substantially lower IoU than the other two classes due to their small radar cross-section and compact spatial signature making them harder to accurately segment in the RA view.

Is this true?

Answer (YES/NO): NO